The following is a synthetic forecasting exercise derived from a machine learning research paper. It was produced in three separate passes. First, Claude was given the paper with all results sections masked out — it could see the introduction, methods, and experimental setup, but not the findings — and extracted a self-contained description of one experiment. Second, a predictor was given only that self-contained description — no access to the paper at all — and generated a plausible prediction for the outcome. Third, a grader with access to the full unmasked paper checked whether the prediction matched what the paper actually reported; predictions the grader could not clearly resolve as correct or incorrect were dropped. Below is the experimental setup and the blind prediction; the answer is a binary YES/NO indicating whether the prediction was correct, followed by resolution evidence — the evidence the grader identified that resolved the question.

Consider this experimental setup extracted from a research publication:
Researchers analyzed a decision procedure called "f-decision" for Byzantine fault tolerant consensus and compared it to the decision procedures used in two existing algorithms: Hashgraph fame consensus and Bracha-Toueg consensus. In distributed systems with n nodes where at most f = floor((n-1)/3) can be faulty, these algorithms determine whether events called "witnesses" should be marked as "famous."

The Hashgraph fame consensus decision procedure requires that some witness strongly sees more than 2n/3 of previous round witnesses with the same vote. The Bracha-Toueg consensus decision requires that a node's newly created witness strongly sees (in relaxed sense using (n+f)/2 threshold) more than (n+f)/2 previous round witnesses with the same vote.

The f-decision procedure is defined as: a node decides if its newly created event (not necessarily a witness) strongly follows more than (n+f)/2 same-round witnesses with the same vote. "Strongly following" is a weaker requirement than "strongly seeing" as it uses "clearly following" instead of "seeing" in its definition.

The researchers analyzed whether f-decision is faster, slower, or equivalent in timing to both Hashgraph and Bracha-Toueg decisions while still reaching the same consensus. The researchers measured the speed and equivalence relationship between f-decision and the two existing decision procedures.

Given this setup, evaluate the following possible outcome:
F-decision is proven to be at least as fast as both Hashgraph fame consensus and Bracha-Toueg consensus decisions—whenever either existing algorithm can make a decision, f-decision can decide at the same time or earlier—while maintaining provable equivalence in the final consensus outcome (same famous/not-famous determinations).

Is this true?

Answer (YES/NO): YES